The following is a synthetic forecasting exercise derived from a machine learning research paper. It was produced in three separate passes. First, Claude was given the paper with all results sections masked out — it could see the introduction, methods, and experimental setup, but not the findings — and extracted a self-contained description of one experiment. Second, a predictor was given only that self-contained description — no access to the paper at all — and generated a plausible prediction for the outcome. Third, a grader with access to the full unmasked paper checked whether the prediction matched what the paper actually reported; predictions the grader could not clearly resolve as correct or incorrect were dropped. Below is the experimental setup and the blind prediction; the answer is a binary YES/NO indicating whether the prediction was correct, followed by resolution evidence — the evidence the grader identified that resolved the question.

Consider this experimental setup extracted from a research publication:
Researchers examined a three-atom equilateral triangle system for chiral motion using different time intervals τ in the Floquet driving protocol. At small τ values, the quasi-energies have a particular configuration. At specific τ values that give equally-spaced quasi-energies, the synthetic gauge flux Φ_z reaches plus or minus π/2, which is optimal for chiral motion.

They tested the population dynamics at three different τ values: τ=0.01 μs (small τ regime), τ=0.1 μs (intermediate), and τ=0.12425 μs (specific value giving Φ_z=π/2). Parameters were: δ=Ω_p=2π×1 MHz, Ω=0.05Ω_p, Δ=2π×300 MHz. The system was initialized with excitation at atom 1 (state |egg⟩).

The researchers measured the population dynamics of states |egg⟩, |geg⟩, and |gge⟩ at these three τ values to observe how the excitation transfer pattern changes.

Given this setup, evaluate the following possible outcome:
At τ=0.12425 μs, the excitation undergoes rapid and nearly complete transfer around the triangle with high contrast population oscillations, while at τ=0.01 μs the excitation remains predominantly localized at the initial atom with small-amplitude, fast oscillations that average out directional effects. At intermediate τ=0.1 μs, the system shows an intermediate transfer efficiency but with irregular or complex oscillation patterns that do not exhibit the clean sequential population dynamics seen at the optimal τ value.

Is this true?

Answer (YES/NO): NO